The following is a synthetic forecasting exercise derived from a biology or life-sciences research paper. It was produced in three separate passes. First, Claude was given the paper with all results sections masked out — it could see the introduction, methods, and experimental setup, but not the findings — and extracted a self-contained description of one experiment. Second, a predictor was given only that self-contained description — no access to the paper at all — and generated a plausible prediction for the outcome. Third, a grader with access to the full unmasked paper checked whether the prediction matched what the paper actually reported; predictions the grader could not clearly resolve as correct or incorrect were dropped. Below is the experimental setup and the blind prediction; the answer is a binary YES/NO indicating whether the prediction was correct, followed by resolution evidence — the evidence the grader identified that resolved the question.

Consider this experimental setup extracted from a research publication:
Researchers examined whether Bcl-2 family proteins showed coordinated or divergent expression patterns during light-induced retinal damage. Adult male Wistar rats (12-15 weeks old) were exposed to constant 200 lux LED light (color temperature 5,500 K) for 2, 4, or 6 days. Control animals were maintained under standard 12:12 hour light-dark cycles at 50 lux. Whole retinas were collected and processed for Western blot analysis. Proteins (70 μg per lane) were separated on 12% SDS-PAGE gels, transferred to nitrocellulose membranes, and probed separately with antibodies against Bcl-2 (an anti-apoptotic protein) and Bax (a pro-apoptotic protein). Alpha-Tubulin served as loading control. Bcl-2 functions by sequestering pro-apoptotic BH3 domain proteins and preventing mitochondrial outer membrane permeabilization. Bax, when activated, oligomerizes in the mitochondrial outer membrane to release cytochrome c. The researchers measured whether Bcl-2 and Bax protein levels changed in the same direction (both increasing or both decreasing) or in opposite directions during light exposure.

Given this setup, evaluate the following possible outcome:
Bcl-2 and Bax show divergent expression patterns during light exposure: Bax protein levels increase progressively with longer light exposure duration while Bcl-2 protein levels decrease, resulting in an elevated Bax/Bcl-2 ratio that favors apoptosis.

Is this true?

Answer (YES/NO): NO